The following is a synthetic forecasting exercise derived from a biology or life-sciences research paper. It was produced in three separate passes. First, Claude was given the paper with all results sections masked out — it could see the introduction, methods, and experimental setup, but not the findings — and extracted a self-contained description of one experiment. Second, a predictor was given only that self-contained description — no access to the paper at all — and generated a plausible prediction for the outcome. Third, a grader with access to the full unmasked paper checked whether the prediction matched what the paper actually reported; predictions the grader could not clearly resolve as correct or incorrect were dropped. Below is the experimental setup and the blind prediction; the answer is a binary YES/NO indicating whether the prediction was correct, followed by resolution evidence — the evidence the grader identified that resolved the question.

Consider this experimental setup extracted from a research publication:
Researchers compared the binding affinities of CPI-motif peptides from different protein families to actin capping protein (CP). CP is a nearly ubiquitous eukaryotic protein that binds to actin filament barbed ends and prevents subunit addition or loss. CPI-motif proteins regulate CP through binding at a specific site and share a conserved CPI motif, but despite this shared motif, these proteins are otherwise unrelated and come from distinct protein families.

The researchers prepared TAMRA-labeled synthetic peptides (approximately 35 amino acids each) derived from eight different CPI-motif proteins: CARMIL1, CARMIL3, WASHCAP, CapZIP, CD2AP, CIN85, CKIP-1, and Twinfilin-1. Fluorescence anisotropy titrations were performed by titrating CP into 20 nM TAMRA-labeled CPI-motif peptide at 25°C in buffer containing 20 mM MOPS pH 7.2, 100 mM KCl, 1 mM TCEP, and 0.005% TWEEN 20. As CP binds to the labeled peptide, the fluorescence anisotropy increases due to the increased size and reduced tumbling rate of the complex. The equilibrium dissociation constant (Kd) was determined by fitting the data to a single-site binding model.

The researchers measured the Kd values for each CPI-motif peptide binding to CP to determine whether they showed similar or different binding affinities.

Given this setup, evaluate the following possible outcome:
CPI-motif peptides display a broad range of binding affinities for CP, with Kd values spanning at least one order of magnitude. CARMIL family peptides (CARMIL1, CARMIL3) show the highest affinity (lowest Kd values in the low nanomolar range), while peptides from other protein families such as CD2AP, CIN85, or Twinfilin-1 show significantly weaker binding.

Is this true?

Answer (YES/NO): YES